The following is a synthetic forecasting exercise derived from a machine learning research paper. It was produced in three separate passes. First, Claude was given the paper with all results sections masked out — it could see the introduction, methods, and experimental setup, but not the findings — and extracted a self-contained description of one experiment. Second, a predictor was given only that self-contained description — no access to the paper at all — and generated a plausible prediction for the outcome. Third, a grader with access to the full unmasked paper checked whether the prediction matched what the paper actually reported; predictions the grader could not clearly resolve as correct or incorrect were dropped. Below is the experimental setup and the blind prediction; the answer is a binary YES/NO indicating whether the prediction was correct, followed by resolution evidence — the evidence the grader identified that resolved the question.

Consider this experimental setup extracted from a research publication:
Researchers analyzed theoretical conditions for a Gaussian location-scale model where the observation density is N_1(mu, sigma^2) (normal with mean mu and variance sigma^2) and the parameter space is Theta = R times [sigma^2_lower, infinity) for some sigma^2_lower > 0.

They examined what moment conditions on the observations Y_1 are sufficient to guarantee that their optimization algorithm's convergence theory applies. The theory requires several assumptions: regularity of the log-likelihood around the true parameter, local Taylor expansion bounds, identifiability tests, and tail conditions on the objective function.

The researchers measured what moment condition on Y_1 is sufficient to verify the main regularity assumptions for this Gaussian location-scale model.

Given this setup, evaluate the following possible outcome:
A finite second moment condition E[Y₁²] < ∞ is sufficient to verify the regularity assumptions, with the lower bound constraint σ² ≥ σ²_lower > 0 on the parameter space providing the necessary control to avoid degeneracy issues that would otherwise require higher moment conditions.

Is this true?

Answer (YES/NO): NO